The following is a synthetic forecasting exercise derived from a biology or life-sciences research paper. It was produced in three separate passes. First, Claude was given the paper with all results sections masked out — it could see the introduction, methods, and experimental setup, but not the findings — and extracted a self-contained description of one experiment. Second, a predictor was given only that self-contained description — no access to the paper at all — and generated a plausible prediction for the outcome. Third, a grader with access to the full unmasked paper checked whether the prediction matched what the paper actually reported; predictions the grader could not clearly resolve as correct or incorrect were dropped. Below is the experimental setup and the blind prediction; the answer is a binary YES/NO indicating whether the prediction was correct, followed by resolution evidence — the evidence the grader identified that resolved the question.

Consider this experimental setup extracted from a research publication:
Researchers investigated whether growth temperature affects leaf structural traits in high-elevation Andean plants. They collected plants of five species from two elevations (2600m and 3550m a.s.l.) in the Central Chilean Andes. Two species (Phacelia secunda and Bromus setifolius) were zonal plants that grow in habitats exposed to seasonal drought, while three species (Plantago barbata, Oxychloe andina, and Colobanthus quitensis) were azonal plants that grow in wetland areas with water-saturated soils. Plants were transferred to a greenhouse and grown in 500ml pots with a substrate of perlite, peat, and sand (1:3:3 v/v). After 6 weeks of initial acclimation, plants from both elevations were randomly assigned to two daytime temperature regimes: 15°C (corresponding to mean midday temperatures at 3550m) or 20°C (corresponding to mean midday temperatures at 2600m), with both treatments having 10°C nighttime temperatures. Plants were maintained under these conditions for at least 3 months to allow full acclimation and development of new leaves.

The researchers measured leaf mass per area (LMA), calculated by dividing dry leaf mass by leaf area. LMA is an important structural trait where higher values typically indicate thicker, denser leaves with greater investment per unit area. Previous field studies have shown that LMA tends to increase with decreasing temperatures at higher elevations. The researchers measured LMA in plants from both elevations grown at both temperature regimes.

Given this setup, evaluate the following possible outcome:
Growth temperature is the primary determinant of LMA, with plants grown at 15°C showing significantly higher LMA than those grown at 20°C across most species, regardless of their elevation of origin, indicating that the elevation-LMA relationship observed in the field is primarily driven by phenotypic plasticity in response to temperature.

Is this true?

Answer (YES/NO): NO